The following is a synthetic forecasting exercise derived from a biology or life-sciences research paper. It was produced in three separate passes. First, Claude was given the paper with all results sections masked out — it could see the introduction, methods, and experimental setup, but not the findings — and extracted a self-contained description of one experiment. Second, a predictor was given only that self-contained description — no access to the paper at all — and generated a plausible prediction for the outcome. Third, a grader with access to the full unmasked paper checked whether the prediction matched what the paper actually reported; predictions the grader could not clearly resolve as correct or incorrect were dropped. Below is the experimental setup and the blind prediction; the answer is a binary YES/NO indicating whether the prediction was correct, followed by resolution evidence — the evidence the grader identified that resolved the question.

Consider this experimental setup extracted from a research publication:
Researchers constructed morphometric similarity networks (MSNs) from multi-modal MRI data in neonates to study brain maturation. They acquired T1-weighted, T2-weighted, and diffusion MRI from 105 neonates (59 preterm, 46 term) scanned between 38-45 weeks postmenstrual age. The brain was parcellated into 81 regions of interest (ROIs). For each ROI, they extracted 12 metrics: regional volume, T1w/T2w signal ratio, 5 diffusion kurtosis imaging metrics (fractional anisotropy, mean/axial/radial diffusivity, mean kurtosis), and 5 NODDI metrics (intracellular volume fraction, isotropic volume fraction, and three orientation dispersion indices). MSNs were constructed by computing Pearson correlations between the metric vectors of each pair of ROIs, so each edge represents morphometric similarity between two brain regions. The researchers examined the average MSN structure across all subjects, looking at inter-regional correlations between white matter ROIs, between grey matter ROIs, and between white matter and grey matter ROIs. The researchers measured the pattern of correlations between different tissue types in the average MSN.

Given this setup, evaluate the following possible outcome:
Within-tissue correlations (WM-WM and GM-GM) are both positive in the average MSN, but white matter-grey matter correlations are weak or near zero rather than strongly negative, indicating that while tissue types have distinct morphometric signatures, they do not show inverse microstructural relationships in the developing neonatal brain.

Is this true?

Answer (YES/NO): NO